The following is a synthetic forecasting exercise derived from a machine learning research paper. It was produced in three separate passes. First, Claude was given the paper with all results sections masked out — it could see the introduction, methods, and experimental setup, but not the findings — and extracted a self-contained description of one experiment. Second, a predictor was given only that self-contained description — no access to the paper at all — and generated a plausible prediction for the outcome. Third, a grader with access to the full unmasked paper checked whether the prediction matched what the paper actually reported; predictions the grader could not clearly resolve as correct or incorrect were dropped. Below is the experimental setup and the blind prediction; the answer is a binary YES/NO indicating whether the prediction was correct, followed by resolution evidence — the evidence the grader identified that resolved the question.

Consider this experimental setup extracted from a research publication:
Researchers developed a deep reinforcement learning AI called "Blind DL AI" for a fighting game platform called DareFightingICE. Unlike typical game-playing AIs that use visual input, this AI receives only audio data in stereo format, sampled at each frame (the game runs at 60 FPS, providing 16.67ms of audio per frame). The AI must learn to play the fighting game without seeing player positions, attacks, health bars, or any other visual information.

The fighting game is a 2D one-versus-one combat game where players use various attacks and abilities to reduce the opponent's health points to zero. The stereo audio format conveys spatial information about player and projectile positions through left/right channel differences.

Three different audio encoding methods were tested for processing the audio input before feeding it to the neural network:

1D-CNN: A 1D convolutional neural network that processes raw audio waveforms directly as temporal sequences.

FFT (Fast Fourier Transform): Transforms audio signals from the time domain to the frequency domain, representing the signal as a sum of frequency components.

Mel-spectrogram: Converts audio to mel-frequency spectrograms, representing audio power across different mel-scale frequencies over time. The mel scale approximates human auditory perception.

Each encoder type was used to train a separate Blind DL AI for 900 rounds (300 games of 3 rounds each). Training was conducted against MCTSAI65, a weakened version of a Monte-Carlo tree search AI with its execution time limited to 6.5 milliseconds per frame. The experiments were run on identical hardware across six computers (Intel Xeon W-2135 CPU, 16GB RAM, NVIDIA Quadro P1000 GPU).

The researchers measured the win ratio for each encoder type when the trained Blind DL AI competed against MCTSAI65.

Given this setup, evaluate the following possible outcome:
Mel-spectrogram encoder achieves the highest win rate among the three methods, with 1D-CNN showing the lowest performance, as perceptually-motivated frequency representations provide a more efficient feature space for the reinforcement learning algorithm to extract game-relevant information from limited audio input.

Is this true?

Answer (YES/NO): YES